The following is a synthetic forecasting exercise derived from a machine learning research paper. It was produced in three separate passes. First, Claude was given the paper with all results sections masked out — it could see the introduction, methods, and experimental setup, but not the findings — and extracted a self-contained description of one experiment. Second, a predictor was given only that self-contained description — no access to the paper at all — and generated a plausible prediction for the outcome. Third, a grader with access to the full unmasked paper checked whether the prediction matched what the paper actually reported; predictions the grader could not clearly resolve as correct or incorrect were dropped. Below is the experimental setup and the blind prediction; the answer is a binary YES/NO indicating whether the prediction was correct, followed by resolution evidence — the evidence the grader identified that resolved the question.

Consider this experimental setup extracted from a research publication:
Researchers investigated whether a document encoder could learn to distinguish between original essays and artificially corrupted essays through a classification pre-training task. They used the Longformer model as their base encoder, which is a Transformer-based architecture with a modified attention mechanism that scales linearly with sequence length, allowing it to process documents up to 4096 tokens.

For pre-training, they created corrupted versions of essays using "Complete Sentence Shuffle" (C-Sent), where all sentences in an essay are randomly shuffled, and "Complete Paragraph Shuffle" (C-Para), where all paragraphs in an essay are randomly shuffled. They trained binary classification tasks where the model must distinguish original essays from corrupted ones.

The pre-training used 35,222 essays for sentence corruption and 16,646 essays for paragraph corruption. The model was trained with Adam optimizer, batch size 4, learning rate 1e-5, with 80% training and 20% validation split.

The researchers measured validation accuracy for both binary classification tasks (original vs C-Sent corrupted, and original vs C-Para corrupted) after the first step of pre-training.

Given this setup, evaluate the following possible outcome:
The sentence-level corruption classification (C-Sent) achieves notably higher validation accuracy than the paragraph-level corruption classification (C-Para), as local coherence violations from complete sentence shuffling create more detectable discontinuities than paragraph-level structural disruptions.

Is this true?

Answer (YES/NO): YES